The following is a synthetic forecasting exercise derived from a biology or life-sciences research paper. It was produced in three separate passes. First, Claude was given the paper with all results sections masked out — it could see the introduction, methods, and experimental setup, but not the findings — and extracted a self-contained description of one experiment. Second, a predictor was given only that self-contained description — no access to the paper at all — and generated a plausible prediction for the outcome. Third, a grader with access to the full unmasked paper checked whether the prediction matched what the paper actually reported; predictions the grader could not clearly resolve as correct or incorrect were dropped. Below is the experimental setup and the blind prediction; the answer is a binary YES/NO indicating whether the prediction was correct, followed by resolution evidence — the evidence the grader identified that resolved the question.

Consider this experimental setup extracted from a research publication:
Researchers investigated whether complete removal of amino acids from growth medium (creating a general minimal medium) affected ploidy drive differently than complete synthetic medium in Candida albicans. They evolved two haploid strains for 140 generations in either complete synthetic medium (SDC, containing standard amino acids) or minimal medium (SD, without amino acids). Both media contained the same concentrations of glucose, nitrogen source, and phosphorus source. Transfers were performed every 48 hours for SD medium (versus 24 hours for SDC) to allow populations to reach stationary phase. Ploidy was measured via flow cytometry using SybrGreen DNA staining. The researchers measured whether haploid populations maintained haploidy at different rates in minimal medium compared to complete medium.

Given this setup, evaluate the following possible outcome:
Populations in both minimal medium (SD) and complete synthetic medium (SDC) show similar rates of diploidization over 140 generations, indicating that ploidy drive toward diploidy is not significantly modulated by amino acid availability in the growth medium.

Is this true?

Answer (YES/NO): NO